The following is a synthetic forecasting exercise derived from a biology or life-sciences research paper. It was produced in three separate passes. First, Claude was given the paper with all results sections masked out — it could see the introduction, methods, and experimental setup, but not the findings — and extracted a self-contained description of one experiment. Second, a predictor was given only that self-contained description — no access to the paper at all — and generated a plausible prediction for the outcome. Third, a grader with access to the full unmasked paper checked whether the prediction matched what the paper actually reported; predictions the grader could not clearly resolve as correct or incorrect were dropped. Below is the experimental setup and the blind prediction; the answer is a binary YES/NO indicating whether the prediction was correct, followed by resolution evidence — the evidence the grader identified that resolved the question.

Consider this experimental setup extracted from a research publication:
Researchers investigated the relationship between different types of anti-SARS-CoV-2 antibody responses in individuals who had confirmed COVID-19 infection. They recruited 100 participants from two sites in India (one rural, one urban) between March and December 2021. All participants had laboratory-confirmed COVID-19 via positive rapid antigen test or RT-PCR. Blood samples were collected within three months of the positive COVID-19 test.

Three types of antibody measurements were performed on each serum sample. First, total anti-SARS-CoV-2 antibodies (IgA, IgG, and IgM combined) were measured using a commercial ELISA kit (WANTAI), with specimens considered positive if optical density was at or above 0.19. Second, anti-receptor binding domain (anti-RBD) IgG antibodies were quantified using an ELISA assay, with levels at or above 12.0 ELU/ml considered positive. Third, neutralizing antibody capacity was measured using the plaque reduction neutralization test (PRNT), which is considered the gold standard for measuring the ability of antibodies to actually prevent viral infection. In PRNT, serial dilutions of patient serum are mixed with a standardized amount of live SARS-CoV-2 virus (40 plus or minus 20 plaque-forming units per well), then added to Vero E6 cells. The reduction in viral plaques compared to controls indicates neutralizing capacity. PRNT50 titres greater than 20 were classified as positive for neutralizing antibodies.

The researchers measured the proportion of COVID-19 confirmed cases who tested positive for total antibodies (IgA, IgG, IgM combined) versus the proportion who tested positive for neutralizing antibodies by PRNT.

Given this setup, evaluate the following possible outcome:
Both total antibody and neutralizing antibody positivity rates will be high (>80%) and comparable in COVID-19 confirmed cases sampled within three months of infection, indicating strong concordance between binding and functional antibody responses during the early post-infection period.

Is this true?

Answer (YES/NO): NO